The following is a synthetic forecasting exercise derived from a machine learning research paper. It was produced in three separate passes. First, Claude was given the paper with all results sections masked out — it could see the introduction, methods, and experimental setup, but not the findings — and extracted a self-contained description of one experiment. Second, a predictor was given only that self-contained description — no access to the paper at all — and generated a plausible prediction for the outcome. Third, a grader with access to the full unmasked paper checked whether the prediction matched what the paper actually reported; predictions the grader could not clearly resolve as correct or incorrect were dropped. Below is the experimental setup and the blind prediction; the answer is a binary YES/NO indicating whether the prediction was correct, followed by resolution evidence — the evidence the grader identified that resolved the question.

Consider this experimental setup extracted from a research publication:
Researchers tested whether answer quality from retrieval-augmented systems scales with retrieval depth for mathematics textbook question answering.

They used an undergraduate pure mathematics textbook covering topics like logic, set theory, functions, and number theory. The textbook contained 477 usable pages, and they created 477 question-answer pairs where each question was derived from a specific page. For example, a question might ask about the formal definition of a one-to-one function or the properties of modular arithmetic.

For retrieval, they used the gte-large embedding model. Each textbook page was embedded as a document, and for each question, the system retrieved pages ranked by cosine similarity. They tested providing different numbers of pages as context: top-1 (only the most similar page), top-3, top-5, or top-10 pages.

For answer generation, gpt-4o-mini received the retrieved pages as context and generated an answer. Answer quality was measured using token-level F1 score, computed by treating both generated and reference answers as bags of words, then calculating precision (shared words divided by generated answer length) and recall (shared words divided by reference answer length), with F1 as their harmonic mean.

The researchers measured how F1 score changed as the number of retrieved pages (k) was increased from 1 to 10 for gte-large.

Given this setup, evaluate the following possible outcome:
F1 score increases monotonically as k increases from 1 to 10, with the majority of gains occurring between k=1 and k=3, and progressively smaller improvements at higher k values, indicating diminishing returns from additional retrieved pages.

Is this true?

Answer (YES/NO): NO